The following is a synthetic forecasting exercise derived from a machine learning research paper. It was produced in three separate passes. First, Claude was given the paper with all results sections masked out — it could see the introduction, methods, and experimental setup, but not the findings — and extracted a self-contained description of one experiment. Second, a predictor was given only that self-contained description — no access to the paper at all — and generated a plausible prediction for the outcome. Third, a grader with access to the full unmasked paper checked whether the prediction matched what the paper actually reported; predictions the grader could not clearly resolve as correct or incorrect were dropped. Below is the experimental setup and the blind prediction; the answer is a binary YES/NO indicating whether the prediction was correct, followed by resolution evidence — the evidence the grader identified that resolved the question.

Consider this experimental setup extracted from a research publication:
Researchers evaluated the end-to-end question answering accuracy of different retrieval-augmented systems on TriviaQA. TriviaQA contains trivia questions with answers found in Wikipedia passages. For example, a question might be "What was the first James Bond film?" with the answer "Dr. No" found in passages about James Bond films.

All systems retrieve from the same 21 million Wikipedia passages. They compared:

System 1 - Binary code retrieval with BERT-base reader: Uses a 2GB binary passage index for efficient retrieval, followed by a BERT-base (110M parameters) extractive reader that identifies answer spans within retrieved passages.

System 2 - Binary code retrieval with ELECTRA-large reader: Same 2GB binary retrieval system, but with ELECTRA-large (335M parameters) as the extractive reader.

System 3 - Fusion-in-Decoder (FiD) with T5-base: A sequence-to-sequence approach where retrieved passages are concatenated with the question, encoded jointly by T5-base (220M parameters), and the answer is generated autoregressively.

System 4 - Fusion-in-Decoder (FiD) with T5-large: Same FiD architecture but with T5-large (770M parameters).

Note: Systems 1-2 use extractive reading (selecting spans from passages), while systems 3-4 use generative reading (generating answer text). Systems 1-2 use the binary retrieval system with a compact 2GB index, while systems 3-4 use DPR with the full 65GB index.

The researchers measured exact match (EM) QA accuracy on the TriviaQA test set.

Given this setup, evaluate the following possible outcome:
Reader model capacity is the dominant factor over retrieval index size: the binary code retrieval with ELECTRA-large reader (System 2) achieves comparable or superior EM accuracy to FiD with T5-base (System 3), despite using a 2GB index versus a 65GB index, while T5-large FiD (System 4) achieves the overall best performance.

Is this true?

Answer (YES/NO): YES